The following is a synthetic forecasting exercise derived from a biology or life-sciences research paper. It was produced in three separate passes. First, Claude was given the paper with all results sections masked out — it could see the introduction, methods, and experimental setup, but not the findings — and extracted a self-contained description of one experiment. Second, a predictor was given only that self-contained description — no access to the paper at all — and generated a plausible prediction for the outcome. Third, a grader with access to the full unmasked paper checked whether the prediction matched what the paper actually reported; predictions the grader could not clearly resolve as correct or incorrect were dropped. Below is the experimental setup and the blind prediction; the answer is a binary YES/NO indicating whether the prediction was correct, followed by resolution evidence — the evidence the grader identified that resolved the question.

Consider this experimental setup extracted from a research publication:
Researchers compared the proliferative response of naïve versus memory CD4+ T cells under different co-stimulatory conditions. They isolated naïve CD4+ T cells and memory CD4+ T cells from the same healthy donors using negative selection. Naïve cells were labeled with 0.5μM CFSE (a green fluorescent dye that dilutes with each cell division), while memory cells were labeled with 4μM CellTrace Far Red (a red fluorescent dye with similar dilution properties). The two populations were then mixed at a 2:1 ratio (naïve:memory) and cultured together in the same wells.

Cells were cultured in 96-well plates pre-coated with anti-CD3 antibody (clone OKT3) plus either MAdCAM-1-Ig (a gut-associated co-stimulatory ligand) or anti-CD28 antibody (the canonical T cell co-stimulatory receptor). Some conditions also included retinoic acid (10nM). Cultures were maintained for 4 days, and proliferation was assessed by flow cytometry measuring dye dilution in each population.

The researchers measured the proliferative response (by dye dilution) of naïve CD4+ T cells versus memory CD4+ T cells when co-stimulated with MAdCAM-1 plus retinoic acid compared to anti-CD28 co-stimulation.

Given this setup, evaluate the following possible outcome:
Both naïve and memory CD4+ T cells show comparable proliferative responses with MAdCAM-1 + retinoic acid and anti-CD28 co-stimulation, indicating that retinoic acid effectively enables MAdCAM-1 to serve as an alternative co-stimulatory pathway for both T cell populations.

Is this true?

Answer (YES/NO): NO